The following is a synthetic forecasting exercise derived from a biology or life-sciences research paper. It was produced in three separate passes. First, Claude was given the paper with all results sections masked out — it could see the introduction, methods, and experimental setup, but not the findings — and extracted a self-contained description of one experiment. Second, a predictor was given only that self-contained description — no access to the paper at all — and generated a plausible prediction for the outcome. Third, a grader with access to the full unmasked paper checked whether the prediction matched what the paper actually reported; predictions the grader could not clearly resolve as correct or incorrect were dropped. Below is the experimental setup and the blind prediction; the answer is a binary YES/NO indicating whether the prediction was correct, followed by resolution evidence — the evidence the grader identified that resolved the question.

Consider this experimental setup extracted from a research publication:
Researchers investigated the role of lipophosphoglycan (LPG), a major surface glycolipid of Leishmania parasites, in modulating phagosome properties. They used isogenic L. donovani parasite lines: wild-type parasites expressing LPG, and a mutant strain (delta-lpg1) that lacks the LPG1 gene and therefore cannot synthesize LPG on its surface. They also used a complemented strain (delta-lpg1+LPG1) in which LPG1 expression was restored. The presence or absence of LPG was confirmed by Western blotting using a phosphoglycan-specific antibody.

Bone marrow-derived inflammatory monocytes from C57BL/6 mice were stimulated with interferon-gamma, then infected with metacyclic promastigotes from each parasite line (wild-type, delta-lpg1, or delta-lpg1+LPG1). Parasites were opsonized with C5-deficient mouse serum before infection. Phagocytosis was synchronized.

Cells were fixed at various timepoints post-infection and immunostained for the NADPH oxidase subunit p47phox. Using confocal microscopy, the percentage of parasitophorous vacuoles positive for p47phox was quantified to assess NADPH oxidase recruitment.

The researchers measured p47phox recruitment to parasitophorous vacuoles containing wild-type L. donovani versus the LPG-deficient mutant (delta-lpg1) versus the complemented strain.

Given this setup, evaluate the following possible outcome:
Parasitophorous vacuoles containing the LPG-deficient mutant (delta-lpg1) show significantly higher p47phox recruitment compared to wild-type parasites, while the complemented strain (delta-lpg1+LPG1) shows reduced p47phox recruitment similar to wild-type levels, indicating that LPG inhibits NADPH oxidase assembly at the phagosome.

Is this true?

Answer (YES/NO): NO